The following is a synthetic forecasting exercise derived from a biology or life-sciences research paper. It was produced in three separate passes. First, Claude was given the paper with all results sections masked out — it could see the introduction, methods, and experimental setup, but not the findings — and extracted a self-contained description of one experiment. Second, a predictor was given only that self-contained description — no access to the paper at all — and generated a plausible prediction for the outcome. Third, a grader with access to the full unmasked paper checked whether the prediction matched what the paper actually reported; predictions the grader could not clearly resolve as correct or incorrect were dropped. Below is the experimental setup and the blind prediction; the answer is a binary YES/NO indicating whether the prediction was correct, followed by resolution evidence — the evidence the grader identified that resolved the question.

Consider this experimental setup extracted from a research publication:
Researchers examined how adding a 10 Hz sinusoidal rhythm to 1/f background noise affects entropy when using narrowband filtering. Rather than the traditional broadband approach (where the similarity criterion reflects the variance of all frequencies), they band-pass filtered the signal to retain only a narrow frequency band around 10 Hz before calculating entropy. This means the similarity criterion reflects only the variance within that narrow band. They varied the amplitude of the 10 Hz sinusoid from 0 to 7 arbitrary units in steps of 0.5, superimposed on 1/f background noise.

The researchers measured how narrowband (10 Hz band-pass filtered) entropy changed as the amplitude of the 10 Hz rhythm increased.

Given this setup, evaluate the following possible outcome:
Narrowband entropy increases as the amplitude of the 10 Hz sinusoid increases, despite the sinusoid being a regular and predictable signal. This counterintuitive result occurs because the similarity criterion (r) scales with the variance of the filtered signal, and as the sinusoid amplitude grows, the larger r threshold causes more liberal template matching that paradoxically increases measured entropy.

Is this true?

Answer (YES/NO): NO